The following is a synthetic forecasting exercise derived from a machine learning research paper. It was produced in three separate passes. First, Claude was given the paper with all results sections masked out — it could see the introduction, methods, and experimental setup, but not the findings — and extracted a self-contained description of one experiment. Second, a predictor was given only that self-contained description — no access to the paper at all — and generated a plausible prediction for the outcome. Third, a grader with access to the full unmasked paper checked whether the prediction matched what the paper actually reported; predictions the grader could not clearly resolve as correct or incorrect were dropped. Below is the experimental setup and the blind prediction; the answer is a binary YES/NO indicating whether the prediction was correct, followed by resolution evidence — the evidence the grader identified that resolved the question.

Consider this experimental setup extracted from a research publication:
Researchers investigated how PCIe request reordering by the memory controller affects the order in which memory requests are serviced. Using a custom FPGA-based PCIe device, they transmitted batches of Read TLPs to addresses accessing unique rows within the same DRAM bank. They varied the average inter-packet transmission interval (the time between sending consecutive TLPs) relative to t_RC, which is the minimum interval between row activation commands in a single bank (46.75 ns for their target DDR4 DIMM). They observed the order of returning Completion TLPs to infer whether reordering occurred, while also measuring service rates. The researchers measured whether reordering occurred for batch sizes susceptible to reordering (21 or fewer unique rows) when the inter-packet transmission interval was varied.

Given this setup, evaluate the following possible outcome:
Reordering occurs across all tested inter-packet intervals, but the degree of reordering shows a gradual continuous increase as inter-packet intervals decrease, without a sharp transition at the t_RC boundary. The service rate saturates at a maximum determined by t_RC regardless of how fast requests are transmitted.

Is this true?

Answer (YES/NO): NO